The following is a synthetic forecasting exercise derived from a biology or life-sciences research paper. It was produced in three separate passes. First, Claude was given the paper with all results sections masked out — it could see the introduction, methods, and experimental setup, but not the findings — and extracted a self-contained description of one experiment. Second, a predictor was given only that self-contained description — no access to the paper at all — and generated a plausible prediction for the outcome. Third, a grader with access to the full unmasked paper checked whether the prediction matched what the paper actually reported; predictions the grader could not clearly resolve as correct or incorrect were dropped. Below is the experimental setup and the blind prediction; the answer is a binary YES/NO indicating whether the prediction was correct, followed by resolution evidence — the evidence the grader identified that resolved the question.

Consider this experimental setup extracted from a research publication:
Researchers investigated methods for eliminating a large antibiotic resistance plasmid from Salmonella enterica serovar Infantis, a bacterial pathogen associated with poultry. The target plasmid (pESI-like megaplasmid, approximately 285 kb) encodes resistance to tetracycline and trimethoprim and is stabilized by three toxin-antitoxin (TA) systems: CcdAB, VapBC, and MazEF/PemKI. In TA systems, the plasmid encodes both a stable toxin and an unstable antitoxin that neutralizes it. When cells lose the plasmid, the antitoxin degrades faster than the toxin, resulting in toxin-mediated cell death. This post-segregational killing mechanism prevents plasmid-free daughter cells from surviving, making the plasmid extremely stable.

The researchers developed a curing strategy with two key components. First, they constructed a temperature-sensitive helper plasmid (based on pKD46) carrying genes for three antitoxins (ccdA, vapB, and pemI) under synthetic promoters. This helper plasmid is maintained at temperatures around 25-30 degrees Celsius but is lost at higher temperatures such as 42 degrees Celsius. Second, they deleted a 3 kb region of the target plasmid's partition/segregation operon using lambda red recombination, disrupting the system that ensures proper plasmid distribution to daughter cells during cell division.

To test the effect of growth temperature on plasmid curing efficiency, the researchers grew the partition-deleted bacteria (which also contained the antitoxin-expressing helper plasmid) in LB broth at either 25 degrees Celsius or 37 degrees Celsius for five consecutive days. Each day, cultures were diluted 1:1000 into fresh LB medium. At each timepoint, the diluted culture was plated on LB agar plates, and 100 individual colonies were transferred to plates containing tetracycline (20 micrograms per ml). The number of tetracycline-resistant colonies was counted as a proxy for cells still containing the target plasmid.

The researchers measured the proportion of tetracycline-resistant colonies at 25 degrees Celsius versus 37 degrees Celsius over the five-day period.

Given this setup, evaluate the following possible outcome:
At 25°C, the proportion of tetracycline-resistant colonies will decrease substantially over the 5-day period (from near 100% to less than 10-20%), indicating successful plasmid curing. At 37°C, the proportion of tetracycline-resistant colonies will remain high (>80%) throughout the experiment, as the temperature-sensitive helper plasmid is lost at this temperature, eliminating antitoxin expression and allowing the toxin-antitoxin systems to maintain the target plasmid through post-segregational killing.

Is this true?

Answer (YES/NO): YES